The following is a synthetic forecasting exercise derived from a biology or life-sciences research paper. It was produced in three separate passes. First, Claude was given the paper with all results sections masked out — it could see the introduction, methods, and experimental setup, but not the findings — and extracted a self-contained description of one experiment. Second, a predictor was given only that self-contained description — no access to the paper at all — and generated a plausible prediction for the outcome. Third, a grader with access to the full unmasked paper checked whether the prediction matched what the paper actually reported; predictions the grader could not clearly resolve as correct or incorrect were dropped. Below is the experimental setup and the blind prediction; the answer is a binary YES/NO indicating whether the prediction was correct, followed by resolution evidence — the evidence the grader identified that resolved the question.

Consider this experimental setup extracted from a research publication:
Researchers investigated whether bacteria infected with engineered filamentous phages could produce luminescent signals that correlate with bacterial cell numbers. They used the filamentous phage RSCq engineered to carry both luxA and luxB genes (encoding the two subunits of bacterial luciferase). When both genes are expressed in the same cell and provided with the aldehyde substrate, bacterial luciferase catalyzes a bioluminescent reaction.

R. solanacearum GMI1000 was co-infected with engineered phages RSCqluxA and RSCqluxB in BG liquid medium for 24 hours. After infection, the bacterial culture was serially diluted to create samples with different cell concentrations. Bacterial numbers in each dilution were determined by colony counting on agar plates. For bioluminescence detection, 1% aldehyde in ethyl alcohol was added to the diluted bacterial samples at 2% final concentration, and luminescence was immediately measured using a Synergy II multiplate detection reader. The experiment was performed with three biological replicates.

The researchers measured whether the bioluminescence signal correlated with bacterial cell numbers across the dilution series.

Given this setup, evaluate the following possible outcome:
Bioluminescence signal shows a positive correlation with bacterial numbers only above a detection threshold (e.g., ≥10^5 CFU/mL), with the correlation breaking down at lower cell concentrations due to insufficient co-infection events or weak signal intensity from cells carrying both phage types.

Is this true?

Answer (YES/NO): NO